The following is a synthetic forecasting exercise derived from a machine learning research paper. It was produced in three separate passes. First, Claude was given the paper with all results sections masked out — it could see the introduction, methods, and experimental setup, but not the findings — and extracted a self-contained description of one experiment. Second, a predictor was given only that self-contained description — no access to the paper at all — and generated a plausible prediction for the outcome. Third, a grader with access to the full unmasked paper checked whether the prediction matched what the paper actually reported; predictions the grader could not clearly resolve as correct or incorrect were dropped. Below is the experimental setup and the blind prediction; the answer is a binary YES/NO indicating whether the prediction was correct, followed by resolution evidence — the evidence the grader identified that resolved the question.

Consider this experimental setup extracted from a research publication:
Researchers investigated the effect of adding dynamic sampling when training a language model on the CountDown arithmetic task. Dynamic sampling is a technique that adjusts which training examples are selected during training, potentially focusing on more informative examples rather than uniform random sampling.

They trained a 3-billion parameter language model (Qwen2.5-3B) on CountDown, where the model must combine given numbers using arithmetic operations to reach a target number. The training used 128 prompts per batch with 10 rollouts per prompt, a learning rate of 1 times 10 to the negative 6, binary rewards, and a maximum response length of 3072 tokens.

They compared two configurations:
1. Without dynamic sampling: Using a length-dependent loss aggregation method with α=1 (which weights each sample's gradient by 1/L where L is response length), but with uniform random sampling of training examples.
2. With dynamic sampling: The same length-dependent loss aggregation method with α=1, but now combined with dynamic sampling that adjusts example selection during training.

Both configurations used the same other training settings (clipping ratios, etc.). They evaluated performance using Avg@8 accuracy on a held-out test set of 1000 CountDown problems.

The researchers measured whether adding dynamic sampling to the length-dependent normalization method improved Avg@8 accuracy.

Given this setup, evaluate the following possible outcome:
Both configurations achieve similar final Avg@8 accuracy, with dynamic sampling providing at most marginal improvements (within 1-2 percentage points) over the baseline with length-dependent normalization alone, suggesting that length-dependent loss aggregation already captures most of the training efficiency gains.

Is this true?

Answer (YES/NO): NO